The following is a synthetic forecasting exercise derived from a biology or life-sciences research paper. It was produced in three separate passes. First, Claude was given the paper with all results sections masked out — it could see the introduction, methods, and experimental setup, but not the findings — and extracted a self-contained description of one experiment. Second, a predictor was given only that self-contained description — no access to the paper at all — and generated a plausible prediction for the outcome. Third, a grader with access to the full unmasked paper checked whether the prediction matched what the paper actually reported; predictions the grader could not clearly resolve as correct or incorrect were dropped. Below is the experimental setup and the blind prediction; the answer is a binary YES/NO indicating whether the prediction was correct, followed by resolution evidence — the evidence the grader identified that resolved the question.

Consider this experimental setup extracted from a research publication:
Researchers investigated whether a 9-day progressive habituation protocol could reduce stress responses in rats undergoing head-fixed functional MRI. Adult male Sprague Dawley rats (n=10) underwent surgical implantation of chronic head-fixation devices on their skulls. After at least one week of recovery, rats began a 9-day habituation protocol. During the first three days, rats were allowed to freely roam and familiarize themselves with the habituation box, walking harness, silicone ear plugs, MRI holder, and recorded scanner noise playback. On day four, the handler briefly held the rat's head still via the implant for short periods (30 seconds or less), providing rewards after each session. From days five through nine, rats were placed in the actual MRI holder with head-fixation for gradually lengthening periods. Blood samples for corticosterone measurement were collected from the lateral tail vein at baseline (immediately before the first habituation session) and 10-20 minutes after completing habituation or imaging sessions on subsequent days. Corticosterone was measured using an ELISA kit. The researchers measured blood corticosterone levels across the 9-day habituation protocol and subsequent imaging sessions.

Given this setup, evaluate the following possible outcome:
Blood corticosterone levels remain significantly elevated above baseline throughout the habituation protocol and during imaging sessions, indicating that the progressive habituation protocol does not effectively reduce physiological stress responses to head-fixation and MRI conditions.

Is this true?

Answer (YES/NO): NO